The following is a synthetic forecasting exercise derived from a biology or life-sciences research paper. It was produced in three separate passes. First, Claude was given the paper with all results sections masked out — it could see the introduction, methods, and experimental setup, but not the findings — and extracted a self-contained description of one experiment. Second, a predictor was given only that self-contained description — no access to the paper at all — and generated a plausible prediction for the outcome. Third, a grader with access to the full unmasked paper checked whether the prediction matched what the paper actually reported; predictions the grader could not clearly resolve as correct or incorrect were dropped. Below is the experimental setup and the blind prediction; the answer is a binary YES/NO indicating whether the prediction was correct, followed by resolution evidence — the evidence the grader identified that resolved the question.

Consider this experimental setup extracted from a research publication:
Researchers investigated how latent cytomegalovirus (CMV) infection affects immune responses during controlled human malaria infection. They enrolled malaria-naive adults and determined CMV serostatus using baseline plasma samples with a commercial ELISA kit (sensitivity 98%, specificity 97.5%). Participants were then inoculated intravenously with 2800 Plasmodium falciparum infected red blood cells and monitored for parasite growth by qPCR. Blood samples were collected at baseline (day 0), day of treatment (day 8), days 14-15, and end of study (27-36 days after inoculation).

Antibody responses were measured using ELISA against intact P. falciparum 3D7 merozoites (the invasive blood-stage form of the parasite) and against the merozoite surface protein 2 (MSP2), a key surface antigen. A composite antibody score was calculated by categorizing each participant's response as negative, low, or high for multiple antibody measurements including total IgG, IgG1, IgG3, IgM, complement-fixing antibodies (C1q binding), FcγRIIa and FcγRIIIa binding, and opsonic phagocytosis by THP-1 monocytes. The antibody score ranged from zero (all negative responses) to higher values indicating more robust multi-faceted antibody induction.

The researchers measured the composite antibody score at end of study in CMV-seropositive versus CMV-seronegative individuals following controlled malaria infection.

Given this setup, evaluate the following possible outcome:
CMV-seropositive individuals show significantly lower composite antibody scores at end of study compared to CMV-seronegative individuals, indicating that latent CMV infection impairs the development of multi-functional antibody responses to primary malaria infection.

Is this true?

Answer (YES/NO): YES